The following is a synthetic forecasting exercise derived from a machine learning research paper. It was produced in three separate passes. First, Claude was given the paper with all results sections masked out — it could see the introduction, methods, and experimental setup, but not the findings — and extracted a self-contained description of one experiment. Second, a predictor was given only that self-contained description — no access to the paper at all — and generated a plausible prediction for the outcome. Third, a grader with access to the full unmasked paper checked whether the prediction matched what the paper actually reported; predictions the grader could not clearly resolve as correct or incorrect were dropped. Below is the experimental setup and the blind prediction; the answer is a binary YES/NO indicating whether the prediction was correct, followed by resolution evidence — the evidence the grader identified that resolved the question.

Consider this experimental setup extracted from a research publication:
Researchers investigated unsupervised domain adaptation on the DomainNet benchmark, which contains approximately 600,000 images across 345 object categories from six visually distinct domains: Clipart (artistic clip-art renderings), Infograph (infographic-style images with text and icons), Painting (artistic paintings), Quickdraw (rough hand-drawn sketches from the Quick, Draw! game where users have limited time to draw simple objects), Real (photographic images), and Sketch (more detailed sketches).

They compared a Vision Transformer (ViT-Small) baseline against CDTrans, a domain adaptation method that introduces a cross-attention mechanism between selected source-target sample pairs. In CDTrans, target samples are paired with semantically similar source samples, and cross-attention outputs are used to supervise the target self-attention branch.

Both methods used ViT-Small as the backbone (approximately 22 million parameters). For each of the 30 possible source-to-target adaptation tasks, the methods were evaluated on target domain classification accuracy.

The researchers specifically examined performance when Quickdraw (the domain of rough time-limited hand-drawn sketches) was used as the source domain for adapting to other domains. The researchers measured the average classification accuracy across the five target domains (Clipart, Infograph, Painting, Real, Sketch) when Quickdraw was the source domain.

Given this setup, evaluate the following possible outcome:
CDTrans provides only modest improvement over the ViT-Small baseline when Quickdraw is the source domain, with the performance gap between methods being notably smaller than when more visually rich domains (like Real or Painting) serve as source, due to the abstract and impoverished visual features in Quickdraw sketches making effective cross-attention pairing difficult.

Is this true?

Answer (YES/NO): NO